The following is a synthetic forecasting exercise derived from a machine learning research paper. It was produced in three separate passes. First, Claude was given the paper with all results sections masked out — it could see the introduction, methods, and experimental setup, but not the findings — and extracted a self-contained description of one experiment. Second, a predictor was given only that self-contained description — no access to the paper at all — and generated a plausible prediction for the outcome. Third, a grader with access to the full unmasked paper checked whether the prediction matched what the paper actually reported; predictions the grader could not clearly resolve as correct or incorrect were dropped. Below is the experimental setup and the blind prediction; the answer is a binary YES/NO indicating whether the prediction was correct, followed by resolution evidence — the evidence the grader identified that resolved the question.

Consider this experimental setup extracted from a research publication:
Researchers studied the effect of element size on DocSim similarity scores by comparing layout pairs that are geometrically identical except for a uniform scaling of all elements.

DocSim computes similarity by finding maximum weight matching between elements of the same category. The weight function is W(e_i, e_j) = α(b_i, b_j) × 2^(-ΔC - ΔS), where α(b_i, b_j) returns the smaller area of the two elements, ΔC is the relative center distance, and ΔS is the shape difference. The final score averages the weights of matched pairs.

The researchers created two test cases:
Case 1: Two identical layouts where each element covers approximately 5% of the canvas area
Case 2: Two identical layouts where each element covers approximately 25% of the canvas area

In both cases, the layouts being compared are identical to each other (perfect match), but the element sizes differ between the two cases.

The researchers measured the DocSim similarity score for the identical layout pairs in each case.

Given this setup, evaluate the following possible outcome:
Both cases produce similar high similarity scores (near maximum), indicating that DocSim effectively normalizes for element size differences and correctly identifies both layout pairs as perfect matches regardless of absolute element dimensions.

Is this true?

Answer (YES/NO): NO